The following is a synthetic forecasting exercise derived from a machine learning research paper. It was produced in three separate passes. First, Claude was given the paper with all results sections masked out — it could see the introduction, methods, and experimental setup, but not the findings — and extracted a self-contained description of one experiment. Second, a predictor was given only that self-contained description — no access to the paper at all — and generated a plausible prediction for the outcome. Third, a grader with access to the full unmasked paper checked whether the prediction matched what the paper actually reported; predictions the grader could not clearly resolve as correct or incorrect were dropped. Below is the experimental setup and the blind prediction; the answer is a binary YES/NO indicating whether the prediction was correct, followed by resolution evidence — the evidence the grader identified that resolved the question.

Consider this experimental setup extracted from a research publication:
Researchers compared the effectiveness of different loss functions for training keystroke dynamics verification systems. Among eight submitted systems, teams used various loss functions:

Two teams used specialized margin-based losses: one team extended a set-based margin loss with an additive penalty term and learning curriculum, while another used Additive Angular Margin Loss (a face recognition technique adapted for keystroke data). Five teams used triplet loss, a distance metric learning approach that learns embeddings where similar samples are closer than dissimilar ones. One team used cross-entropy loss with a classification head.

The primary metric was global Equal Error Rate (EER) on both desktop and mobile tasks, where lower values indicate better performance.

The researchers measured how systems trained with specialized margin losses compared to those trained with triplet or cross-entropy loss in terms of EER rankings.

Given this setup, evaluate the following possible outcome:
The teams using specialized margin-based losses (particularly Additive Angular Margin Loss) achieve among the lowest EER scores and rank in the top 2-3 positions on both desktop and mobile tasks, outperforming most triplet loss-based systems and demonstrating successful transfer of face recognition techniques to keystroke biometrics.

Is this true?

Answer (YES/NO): YES